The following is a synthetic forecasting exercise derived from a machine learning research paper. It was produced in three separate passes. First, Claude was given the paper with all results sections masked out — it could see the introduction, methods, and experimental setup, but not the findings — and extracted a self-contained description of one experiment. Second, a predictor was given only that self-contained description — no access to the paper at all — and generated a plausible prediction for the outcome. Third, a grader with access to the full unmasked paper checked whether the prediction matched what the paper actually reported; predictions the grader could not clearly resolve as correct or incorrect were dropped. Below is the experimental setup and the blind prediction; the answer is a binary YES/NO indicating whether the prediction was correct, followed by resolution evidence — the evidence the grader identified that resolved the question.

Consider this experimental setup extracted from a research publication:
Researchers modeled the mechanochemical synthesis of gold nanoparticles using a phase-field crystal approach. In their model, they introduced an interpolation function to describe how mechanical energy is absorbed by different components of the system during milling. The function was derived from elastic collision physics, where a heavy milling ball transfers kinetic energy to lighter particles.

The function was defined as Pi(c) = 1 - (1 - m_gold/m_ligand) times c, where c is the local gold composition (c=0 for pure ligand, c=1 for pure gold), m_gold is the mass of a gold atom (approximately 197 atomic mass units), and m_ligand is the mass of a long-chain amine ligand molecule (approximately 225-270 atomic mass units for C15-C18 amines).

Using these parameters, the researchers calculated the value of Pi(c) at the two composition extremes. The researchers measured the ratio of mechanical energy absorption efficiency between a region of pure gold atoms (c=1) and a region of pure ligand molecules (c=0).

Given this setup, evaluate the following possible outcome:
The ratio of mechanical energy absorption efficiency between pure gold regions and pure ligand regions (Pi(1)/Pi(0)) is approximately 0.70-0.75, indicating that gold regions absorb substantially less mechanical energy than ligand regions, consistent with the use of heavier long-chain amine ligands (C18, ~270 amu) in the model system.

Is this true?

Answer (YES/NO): YES